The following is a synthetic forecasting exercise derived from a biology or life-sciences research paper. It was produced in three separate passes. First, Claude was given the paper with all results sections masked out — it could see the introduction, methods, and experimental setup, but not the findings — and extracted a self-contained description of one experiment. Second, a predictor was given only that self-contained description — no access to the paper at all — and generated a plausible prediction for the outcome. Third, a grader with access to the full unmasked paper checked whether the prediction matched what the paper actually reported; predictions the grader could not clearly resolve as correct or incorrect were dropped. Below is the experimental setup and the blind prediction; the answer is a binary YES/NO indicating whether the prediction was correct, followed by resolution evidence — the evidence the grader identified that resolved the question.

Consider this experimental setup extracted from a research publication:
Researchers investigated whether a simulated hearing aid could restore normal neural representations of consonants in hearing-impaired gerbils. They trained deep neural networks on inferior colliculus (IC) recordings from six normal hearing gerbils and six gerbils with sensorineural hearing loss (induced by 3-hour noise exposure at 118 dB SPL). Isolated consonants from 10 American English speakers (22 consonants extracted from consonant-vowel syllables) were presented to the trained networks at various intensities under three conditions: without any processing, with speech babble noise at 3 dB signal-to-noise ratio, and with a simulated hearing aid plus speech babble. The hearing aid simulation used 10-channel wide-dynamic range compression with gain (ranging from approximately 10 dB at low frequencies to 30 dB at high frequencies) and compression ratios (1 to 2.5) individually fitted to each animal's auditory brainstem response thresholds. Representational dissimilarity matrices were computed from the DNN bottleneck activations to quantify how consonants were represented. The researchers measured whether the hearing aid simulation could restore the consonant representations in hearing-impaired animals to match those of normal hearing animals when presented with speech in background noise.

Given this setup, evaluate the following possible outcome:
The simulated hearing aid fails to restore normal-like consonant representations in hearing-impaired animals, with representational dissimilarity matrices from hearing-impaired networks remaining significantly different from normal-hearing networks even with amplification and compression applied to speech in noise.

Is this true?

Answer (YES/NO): YES